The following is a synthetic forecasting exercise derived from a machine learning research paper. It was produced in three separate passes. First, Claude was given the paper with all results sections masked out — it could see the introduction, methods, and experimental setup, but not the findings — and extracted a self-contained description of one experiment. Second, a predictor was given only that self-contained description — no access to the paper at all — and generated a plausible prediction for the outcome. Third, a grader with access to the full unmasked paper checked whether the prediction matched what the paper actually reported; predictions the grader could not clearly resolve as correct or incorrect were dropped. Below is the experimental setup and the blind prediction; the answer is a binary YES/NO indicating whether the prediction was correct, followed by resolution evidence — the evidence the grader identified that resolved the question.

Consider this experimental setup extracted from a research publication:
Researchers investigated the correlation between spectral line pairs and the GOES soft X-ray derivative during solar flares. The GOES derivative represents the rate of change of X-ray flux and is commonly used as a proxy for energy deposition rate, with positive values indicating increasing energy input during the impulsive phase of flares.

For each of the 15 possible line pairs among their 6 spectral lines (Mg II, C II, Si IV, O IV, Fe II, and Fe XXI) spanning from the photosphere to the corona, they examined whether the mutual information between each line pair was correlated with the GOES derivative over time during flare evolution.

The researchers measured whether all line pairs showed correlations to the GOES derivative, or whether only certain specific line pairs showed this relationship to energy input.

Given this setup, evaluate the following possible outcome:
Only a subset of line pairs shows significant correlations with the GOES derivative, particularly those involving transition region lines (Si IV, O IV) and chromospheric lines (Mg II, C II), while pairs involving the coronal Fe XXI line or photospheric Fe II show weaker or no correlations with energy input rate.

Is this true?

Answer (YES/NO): NO